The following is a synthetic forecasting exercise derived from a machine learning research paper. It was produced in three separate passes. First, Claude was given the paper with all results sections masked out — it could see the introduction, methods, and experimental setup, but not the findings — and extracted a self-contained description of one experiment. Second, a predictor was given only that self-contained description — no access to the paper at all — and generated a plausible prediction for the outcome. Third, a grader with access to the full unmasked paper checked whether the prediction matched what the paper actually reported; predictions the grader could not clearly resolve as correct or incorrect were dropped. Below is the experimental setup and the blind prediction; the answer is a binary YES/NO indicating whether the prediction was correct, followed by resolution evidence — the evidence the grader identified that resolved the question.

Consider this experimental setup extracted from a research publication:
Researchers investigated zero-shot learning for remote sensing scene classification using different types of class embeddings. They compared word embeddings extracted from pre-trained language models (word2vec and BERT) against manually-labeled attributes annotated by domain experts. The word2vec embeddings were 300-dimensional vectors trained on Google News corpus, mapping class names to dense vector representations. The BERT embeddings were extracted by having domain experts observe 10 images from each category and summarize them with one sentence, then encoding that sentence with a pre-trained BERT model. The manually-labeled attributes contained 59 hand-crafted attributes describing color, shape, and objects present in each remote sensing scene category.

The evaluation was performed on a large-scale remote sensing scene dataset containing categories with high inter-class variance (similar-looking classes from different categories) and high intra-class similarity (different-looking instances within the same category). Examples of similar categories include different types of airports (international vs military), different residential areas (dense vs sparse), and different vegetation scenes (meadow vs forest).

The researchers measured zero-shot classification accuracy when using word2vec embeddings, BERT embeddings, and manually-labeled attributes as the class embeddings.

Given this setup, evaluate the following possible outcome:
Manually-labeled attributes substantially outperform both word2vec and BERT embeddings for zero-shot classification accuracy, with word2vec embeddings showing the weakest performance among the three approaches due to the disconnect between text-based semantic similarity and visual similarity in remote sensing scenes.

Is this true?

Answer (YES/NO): NO